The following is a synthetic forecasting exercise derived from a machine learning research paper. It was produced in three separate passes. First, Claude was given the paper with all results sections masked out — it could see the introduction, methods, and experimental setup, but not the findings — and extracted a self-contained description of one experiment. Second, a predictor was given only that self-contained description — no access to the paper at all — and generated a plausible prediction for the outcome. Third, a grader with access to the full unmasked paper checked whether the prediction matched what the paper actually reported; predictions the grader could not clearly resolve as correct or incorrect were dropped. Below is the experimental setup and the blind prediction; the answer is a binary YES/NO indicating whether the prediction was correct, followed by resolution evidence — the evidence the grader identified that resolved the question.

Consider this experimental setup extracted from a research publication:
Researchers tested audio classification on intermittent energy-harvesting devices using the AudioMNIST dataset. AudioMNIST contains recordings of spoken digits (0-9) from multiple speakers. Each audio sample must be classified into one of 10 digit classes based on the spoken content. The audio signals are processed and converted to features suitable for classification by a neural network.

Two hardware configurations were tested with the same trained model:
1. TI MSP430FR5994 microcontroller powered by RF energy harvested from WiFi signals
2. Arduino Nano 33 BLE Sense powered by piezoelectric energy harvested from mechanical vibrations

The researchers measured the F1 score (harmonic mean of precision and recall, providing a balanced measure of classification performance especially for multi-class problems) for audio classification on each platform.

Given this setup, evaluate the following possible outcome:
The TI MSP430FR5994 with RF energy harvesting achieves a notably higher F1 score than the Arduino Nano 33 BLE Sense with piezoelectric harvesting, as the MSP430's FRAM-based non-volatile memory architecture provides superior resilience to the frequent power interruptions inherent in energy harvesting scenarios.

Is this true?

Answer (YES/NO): NO